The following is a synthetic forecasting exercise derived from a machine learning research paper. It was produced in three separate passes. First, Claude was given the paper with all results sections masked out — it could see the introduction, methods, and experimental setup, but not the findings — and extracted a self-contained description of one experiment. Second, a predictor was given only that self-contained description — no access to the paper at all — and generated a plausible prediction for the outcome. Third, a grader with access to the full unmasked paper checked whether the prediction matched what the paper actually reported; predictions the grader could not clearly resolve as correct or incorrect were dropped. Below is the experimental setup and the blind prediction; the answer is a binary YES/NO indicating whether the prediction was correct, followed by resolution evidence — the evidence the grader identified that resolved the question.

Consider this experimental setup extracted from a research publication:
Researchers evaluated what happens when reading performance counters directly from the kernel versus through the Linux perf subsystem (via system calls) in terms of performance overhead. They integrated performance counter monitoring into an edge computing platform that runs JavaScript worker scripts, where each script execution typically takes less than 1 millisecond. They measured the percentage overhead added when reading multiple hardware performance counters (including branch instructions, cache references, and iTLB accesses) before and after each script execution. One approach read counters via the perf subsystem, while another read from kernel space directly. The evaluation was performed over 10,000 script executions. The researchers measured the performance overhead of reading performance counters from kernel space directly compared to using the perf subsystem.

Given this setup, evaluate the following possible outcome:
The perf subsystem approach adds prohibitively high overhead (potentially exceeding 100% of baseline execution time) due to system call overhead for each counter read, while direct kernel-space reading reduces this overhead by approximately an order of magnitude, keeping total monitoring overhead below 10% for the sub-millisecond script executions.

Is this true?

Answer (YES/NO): NO